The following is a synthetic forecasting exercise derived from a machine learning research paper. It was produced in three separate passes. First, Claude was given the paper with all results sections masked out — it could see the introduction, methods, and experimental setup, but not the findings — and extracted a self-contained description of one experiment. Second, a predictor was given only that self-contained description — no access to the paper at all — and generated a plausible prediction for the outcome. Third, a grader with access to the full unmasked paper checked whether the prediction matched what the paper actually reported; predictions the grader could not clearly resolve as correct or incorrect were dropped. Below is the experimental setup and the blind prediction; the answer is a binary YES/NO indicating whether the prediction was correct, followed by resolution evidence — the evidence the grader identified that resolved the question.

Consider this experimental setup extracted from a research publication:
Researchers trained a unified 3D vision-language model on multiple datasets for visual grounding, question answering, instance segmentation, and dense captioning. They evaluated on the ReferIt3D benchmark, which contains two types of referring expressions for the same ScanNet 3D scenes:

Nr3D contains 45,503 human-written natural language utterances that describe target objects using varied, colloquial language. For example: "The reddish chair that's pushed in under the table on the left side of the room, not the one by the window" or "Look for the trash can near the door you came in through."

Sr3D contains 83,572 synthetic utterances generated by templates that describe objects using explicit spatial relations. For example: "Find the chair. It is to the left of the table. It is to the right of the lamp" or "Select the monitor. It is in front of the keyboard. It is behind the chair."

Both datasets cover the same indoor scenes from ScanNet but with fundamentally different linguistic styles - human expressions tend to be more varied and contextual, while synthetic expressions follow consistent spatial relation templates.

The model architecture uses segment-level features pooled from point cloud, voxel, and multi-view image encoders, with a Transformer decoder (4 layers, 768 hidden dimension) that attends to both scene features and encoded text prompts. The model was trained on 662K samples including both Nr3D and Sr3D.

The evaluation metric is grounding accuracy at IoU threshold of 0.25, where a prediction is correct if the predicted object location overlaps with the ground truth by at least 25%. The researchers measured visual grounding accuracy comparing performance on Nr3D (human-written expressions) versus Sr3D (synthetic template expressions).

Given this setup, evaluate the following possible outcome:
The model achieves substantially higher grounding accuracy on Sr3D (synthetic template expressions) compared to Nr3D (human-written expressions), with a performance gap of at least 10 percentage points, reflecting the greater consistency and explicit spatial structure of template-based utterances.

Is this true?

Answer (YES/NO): YES